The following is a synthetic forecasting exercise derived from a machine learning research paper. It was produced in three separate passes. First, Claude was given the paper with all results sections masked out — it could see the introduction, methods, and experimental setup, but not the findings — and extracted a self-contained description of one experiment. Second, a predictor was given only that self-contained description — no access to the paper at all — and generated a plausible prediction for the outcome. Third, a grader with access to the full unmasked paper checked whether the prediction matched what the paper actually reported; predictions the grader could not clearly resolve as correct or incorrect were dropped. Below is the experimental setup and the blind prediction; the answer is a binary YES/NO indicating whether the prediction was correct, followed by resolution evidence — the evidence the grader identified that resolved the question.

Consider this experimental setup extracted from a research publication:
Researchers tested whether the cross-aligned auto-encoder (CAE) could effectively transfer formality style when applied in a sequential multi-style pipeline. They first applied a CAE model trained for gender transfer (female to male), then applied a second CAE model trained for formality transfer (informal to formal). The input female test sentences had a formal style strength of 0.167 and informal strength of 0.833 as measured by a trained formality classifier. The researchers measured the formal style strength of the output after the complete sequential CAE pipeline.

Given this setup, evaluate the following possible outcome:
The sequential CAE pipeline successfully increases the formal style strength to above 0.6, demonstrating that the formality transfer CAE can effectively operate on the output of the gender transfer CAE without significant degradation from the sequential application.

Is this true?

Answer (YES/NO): NO